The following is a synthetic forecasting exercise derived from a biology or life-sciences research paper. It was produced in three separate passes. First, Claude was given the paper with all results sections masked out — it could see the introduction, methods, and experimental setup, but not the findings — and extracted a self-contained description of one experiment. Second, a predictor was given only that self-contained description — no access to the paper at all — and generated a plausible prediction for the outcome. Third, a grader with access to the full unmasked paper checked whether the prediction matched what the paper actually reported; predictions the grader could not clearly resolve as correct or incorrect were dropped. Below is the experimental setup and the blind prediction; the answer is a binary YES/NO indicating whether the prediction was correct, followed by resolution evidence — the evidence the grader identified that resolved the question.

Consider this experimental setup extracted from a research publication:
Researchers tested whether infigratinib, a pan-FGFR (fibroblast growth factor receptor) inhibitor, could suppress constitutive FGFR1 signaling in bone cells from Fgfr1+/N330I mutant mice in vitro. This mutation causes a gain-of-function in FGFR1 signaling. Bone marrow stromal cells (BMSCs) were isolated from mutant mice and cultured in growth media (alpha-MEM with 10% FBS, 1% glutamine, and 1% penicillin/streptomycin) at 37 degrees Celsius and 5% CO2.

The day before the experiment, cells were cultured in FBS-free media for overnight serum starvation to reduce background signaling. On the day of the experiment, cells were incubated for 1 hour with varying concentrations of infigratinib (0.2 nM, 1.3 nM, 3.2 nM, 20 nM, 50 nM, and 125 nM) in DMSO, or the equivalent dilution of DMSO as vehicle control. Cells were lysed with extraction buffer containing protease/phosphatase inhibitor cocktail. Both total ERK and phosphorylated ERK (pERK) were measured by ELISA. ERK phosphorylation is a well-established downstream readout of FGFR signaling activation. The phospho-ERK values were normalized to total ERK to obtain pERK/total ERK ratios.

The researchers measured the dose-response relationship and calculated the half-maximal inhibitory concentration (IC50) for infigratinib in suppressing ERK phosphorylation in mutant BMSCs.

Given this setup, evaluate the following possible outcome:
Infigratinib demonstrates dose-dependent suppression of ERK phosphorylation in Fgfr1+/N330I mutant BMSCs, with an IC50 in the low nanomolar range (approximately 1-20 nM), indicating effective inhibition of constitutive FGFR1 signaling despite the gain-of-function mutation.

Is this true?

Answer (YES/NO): YES